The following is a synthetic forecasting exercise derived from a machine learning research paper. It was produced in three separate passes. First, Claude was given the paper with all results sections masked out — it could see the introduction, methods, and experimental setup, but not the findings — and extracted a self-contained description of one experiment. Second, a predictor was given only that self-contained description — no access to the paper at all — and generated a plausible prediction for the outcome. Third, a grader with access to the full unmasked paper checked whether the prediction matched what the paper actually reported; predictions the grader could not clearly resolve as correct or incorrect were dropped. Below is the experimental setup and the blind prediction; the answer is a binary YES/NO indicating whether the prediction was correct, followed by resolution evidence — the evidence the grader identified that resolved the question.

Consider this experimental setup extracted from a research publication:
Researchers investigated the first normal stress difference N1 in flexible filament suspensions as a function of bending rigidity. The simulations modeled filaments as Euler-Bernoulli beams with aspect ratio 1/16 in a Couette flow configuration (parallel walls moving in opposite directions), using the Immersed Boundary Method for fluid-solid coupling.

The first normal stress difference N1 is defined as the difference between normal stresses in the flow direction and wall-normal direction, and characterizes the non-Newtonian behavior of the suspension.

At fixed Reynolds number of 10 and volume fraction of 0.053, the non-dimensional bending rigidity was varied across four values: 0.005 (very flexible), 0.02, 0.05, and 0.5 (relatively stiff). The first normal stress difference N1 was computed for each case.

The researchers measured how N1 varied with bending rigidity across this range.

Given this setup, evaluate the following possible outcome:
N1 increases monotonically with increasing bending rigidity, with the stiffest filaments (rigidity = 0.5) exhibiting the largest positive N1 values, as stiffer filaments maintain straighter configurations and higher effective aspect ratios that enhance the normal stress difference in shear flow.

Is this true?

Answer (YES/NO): NO